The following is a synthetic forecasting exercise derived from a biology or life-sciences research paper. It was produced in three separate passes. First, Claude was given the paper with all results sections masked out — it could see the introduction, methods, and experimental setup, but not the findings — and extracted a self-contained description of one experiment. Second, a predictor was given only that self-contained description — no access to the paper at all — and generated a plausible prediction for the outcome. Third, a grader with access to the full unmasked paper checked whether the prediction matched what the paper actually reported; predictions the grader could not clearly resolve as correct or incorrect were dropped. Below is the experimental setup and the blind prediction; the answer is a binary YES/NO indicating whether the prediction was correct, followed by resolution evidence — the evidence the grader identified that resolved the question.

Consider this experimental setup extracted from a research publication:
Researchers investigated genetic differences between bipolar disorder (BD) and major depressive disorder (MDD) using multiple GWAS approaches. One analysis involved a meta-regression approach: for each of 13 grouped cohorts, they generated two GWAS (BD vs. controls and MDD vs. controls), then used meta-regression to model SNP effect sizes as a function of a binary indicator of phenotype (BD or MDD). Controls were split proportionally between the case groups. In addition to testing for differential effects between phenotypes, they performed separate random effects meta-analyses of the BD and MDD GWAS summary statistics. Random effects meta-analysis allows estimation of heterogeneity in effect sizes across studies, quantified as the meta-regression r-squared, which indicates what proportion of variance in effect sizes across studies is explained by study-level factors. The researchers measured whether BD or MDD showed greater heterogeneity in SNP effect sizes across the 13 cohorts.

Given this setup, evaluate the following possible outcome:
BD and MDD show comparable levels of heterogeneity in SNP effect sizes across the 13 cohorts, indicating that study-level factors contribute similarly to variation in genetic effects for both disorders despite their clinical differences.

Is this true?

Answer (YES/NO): NO